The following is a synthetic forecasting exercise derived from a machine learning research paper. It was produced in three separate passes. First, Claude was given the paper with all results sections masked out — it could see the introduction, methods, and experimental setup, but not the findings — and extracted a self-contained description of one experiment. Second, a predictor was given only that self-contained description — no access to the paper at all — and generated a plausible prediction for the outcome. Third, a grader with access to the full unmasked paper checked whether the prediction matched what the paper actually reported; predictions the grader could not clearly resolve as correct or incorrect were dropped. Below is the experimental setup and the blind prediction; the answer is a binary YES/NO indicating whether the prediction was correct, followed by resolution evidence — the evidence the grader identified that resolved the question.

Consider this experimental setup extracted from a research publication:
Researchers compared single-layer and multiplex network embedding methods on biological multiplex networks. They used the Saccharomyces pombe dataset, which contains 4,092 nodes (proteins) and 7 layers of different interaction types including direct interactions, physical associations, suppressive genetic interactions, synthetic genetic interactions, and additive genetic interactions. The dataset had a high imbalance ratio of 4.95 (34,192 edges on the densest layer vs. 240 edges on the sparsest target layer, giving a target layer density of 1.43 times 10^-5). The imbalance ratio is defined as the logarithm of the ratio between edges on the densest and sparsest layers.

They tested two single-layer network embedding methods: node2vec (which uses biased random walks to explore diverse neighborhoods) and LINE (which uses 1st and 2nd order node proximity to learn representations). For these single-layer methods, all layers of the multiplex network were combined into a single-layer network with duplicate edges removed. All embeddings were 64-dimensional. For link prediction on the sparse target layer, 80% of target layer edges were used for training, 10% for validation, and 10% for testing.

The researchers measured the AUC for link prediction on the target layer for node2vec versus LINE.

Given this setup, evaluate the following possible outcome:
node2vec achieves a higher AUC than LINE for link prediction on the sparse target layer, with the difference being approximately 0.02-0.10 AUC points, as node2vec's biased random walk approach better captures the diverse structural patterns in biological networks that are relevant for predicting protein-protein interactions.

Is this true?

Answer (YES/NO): NO